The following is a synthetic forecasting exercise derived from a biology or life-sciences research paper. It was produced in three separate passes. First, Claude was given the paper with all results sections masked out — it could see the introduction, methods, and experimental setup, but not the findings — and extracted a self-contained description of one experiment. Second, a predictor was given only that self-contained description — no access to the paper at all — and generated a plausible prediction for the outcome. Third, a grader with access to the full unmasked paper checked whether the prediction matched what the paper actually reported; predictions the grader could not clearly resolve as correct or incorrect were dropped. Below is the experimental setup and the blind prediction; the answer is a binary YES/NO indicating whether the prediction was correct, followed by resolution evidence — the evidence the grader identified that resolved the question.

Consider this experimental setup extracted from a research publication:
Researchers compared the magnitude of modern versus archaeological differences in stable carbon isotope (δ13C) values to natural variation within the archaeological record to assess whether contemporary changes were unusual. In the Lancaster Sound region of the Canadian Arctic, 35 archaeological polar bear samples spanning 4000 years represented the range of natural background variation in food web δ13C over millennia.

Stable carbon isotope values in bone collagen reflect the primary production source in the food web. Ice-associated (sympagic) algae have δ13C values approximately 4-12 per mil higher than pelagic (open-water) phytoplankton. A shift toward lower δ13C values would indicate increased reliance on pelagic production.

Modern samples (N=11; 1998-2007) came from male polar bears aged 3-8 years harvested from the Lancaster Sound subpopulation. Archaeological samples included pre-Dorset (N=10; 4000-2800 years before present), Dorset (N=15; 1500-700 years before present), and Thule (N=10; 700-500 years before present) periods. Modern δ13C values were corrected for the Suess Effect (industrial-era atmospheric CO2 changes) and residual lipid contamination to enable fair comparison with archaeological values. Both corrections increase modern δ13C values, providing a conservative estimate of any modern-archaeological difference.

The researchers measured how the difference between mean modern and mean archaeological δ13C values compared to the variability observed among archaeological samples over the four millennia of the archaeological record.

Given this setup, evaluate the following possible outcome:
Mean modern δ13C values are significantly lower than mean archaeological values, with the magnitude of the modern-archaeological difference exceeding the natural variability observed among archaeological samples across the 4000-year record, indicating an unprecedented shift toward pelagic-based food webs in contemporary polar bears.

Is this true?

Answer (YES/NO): YES